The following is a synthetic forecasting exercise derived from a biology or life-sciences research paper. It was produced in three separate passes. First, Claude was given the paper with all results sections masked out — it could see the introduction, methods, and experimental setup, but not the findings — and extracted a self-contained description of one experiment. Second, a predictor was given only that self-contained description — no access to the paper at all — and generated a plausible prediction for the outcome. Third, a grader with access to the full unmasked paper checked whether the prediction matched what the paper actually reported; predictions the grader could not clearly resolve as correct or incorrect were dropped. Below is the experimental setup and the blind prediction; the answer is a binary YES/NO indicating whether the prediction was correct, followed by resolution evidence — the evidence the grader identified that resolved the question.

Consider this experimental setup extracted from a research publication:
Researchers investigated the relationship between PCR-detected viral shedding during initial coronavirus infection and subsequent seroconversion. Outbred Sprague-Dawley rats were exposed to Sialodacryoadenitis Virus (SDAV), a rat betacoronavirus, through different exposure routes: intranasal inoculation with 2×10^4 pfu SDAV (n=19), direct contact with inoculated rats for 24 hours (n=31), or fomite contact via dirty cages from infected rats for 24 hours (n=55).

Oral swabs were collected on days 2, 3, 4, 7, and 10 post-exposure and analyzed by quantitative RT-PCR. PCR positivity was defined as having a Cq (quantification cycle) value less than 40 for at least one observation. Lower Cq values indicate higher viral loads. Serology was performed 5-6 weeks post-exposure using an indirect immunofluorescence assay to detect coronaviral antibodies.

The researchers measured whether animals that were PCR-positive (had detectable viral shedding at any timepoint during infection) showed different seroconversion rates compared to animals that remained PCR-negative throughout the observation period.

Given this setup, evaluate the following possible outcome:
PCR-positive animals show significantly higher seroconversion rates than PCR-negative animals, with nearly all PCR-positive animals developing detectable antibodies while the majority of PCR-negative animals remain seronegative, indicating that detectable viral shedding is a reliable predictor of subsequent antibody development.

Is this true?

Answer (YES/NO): NO